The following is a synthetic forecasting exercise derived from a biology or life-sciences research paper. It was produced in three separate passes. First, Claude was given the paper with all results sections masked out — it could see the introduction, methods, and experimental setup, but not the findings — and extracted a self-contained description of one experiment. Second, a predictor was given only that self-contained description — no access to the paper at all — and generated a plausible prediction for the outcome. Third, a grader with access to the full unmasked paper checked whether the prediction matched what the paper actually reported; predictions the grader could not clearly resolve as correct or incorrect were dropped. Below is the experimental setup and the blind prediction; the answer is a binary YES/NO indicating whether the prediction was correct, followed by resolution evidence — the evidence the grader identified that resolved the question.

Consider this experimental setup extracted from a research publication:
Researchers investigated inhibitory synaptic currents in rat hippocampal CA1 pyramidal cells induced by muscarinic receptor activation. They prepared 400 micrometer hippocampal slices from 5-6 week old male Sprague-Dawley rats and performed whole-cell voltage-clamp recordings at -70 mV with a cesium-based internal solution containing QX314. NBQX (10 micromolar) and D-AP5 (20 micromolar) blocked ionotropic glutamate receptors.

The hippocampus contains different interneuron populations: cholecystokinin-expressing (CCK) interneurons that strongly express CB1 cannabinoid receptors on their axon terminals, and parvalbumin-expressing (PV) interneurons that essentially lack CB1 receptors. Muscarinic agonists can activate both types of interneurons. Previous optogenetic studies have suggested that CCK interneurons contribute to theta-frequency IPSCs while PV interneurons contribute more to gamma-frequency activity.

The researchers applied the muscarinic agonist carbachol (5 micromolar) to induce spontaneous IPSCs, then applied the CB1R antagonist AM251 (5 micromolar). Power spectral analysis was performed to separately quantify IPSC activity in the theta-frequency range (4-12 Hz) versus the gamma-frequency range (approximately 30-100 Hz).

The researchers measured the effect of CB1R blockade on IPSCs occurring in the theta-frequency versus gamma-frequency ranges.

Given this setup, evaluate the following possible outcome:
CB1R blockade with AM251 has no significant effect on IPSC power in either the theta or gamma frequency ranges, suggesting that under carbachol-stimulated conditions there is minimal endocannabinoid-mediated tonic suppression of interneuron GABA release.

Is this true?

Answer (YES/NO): NO